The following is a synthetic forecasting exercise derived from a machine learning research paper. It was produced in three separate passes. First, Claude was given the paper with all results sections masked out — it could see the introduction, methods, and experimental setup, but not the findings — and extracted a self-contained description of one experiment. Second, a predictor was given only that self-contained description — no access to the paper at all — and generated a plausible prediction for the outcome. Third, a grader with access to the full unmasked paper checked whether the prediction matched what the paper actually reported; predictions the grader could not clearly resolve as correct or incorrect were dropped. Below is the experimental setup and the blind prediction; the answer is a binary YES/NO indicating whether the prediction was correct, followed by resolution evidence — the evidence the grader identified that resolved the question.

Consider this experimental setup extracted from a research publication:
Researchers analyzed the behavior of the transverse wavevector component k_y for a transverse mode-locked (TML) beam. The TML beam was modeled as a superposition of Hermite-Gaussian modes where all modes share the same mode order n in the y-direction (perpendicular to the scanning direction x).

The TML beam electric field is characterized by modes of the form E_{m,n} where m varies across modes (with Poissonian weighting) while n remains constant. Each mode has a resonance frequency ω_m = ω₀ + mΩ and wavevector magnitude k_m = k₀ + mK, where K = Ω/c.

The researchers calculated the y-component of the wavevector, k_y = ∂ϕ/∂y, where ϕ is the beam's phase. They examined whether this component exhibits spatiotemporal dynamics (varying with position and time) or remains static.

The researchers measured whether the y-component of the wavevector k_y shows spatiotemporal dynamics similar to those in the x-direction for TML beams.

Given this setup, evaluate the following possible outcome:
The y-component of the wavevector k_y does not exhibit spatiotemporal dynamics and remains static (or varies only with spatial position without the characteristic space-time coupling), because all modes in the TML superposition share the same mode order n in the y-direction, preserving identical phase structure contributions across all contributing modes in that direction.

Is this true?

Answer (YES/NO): YES